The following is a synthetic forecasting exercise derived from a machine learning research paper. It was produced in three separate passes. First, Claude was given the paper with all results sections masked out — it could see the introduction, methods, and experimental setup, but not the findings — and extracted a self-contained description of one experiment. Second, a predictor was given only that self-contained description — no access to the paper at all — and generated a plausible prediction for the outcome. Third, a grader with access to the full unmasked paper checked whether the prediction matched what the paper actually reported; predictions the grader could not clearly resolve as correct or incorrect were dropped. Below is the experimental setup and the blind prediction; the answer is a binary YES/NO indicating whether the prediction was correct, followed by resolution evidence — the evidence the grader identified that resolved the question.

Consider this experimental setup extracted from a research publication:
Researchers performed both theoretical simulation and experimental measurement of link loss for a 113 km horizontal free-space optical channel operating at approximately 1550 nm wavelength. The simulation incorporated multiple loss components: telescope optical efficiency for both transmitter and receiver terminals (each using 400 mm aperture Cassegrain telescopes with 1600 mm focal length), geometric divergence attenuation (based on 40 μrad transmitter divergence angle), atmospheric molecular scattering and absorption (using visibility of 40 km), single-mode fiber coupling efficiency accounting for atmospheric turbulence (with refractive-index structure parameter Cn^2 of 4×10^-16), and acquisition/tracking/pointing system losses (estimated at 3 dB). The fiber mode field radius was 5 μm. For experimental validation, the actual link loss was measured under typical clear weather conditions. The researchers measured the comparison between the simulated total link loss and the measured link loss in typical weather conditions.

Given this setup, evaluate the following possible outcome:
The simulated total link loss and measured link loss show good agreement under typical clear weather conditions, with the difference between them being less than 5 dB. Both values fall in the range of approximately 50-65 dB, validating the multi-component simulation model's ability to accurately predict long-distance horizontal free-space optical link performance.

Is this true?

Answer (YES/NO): NO